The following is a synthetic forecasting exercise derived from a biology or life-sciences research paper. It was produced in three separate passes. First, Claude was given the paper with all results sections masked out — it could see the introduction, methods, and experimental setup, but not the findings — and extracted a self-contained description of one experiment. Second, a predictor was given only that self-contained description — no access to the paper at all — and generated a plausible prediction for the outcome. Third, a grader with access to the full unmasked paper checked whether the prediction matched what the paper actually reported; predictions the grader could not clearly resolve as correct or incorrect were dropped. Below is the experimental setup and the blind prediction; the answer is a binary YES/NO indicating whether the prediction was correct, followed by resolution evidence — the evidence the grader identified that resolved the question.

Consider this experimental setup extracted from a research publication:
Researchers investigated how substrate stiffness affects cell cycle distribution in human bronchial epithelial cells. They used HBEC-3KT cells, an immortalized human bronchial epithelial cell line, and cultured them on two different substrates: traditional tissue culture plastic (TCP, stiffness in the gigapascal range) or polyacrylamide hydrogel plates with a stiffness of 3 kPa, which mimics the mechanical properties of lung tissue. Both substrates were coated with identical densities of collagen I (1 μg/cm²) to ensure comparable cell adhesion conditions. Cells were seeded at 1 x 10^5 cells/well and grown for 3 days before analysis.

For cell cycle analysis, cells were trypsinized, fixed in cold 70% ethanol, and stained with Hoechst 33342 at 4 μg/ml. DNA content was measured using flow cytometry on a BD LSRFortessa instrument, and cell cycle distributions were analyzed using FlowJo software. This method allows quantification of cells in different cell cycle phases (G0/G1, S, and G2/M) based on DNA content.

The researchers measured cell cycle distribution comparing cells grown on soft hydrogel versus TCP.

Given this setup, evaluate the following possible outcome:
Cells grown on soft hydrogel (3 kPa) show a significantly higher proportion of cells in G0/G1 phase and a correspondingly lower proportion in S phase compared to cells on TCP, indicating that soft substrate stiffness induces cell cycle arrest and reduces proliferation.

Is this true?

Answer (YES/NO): NO